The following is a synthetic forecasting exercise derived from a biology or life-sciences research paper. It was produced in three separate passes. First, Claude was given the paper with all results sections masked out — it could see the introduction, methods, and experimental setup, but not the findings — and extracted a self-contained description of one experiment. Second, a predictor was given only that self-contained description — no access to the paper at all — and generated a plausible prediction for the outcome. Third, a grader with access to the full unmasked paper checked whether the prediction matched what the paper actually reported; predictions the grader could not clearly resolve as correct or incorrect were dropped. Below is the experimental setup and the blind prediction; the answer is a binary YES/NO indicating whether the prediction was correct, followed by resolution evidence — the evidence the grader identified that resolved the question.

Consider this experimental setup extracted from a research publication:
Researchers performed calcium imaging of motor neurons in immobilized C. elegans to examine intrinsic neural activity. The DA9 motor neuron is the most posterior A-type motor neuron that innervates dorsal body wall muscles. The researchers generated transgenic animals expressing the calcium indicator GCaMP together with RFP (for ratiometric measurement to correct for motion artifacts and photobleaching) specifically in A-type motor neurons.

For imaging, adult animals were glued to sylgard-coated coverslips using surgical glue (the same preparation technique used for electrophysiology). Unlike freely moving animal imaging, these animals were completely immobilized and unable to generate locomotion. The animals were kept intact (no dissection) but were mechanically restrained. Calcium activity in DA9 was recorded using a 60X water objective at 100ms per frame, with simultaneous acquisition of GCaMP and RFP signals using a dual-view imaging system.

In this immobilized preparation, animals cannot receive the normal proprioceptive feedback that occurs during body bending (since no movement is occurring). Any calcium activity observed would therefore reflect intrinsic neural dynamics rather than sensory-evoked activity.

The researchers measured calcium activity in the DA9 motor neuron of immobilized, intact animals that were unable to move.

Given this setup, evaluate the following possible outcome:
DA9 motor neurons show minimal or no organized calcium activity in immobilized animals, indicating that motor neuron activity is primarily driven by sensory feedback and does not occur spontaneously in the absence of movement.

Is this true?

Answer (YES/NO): NO